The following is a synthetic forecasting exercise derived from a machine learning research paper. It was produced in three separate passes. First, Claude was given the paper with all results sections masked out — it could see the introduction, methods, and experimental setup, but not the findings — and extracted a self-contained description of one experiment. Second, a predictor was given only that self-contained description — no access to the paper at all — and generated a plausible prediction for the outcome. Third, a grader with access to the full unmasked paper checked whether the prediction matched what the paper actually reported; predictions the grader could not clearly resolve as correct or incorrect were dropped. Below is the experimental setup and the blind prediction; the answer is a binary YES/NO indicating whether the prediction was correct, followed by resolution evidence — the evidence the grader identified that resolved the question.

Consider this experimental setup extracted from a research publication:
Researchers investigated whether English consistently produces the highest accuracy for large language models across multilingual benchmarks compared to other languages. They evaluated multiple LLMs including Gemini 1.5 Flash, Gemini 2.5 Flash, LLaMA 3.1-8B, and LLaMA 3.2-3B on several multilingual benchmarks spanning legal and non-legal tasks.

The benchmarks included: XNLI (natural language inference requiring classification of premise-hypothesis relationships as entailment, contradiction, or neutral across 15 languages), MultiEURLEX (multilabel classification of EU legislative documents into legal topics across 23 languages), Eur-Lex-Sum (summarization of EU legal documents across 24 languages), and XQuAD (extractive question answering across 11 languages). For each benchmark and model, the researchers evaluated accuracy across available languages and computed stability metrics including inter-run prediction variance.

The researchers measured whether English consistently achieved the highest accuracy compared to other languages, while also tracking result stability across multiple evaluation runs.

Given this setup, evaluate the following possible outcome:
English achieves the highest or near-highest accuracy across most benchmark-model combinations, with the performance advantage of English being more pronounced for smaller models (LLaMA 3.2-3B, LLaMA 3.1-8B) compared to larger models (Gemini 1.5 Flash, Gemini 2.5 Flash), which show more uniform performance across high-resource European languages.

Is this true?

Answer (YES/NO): NO